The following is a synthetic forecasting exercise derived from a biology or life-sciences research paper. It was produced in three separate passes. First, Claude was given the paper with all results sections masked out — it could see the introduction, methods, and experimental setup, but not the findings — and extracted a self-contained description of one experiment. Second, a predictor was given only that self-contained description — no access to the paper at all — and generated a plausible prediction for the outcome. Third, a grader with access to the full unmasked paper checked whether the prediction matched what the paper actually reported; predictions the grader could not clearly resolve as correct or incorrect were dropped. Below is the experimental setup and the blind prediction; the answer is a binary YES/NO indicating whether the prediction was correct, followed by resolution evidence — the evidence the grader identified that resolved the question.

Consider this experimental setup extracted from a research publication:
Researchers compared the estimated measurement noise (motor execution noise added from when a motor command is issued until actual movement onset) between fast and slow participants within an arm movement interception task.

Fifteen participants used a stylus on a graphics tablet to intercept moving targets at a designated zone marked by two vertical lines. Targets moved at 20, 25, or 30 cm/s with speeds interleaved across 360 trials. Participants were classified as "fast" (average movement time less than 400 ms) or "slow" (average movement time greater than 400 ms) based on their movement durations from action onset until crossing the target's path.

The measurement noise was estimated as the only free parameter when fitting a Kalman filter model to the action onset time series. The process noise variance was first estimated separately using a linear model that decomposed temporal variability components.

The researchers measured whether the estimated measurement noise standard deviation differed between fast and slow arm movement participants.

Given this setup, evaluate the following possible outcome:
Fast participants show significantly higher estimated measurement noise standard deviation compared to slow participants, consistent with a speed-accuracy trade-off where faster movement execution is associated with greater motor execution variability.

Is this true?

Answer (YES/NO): NO